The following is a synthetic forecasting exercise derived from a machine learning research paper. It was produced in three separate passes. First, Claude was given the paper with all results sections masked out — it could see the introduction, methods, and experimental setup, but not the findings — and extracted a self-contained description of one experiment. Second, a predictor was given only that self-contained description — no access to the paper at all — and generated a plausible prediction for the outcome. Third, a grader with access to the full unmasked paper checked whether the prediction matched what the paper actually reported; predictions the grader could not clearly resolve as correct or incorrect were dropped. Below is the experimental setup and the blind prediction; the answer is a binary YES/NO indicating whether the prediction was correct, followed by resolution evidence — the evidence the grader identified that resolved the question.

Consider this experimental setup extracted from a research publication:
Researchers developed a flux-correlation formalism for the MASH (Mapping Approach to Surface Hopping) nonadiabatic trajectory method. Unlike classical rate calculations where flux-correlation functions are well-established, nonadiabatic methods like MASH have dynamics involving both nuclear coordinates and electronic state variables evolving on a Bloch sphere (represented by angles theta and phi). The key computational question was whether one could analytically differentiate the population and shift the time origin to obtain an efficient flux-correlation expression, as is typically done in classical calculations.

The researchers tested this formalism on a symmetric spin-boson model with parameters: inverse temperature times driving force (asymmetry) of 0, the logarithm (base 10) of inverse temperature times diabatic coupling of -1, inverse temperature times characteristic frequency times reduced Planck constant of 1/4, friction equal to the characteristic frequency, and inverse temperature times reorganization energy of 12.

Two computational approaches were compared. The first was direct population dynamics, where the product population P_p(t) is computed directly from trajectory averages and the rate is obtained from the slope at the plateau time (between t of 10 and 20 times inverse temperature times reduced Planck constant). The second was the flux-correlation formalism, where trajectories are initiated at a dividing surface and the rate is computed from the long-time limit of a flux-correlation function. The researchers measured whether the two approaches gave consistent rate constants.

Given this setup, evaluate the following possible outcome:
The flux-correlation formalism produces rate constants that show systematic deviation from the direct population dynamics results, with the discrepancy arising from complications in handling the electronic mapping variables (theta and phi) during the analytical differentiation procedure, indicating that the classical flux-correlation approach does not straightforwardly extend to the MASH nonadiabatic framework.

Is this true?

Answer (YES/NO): NO